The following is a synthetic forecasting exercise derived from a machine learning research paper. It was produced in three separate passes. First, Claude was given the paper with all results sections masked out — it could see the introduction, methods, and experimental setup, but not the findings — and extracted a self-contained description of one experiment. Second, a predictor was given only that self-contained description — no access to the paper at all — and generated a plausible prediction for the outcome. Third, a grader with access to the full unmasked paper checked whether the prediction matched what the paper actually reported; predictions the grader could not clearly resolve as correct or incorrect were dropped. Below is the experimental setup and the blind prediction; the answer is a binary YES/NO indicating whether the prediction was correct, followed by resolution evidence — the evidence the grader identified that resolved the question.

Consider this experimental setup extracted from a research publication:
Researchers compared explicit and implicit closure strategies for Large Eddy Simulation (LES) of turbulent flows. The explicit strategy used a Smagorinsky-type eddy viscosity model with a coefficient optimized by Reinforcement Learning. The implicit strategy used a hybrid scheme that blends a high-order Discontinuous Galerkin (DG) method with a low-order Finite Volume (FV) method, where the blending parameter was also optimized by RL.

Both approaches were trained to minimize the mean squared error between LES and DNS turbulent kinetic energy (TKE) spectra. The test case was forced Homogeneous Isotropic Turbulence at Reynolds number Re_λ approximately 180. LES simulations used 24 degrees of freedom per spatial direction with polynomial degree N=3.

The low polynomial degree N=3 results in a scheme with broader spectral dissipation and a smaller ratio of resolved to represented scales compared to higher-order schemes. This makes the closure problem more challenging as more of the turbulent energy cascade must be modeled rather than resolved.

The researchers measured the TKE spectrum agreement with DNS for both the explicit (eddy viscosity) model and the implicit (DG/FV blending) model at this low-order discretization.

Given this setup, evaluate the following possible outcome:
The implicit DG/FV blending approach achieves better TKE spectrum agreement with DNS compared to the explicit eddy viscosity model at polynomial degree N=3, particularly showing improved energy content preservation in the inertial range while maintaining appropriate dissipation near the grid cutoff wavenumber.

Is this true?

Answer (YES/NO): NO